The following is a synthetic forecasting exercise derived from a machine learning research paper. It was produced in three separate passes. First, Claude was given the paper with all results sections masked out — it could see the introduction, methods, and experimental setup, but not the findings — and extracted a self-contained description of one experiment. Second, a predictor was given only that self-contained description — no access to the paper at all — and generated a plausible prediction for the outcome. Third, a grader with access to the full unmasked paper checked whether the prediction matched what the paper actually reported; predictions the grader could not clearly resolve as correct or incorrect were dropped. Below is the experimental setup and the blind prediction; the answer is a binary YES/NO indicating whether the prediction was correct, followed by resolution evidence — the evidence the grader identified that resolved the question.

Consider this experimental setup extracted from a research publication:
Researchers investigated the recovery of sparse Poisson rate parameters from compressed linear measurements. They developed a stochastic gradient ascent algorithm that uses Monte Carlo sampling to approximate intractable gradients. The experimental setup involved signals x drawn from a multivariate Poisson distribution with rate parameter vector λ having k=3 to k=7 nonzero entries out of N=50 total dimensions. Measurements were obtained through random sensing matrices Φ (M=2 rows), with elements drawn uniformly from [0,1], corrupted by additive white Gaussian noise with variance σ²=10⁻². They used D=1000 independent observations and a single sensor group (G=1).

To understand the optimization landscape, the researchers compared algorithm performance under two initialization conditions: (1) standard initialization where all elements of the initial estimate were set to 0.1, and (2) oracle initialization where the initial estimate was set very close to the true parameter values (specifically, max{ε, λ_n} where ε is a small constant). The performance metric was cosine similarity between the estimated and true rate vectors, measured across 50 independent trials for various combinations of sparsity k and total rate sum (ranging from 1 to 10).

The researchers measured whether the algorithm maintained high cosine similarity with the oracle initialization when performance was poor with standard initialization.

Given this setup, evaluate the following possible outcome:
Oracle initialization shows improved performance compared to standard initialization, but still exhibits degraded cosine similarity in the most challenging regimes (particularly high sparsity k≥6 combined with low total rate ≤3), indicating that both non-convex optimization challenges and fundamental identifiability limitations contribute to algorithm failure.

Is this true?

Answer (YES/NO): NO